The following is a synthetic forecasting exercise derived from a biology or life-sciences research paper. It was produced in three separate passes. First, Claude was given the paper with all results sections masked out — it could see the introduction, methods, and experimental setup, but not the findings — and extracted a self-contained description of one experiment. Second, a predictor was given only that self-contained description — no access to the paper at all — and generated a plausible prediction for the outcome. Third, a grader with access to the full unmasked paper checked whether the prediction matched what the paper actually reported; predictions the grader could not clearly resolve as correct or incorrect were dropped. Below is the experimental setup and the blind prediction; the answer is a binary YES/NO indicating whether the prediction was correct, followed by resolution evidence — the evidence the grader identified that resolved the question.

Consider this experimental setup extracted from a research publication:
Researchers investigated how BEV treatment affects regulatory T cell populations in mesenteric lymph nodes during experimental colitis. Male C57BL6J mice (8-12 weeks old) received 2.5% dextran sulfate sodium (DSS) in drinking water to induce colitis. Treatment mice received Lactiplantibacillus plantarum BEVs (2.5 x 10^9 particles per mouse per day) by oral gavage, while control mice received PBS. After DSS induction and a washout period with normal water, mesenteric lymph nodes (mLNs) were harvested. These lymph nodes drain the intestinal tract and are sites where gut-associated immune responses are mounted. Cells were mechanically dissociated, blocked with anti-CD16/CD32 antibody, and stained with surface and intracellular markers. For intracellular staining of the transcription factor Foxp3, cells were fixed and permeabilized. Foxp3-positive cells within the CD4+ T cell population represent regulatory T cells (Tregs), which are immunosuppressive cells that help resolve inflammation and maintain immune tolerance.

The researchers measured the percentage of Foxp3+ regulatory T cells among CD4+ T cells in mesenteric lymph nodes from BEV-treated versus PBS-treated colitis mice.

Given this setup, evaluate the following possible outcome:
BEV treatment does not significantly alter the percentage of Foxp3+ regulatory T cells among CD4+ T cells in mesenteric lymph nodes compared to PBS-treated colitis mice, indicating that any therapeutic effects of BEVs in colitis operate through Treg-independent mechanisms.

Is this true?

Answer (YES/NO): YES